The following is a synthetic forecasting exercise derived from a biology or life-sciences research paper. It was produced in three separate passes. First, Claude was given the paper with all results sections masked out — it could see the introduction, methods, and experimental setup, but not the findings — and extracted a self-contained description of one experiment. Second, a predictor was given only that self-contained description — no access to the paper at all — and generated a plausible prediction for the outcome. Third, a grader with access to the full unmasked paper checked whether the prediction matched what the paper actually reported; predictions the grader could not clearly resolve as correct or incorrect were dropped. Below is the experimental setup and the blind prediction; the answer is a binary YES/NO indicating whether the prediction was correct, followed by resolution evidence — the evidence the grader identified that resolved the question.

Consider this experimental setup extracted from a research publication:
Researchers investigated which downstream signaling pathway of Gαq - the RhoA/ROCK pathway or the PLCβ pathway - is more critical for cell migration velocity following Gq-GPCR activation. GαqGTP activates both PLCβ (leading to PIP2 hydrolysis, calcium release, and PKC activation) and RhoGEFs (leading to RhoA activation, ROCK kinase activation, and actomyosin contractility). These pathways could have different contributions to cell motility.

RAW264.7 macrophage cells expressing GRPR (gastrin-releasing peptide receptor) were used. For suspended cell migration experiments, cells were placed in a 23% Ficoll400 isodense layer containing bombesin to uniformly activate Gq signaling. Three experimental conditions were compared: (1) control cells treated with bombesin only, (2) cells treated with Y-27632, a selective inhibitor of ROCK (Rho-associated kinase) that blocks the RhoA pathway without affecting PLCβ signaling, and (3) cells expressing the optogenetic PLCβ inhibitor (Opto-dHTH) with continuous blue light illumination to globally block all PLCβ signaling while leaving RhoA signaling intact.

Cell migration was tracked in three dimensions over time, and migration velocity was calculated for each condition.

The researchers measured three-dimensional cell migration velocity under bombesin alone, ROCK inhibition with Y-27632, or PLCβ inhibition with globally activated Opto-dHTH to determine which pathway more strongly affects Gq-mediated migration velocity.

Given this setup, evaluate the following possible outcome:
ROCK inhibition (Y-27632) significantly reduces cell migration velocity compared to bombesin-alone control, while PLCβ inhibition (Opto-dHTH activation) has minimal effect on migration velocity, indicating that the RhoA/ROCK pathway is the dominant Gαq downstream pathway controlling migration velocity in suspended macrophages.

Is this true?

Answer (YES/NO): NO